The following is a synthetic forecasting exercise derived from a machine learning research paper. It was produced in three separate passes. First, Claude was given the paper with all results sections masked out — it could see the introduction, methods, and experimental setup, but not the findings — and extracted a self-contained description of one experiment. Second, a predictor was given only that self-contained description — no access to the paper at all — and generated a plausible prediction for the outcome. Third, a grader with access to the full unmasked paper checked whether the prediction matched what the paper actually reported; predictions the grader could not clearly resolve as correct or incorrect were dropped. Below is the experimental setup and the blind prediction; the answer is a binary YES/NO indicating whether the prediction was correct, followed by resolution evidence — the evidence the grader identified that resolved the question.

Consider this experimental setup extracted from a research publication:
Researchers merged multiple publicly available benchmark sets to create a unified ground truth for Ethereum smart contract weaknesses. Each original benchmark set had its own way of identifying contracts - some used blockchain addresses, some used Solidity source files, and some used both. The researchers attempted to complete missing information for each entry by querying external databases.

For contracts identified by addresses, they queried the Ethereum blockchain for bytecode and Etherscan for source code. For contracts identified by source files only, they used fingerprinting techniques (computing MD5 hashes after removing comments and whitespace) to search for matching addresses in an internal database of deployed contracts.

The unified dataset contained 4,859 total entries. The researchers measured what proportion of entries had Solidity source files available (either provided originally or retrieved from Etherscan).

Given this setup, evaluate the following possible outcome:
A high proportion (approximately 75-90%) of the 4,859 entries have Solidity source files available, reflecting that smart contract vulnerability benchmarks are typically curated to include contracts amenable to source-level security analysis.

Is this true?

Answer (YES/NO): NO